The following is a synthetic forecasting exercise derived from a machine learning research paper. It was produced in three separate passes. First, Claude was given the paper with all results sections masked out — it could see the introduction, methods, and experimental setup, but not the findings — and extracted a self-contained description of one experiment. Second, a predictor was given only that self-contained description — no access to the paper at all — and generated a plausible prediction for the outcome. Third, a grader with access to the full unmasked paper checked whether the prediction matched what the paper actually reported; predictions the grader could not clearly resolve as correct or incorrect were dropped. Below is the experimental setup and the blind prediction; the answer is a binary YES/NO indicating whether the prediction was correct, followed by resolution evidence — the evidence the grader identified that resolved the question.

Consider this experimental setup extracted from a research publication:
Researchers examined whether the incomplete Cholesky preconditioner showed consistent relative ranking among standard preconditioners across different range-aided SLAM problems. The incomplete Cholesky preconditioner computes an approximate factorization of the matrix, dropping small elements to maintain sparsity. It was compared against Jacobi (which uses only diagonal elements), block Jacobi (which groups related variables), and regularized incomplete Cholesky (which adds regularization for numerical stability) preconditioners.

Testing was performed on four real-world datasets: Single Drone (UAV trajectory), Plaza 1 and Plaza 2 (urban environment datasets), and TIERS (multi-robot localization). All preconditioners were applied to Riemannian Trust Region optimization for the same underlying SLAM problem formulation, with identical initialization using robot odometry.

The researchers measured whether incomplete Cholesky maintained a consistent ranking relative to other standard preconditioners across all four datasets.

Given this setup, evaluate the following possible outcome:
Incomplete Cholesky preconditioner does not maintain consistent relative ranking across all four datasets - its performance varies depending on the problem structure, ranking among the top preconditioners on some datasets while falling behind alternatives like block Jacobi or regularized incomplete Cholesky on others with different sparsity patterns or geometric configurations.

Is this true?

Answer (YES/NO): NO